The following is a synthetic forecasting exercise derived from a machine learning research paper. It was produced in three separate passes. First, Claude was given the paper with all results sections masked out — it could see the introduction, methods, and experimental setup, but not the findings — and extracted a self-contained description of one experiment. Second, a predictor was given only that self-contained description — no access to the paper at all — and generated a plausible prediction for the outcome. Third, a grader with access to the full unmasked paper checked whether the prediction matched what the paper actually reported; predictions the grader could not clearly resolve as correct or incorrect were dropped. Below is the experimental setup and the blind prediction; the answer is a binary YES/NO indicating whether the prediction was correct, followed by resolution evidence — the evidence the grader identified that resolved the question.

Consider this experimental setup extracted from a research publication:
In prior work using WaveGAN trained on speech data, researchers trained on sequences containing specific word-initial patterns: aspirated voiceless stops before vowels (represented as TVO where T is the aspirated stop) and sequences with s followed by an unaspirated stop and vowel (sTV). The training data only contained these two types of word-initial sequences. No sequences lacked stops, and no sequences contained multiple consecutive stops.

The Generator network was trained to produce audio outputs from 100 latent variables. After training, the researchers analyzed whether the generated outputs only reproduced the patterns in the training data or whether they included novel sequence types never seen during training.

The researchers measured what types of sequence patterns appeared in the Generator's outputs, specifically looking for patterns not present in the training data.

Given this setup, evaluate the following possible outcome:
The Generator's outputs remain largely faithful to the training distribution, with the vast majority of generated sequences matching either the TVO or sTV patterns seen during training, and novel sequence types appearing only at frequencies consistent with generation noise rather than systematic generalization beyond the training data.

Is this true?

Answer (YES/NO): NO